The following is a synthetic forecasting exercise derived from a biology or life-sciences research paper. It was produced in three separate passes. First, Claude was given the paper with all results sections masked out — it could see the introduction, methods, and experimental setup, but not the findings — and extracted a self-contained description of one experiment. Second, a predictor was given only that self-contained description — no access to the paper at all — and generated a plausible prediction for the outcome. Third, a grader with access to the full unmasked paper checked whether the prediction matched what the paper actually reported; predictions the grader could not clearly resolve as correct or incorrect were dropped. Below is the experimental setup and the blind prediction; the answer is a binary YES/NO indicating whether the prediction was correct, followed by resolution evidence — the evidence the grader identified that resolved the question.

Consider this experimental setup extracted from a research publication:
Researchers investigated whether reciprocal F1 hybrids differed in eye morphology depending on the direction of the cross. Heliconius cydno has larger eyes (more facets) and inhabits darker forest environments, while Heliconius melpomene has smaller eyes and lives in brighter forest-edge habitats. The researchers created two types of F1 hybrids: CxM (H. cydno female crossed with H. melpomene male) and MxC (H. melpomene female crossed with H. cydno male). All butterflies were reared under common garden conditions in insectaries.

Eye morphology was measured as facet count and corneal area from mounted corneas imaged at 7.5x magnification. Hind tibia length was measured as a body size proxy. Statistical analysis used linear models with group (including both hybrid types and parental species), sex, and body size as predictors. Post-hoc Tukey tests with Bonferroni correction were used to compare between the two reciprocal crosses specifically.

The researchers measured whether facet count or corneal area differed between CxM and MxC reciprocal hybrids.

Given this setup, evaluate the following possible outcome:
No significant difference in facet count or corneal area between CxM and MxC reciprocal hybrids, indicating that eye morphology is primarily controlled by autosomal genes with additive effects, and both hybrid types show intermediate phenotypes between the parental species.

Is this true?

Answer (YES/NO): NO